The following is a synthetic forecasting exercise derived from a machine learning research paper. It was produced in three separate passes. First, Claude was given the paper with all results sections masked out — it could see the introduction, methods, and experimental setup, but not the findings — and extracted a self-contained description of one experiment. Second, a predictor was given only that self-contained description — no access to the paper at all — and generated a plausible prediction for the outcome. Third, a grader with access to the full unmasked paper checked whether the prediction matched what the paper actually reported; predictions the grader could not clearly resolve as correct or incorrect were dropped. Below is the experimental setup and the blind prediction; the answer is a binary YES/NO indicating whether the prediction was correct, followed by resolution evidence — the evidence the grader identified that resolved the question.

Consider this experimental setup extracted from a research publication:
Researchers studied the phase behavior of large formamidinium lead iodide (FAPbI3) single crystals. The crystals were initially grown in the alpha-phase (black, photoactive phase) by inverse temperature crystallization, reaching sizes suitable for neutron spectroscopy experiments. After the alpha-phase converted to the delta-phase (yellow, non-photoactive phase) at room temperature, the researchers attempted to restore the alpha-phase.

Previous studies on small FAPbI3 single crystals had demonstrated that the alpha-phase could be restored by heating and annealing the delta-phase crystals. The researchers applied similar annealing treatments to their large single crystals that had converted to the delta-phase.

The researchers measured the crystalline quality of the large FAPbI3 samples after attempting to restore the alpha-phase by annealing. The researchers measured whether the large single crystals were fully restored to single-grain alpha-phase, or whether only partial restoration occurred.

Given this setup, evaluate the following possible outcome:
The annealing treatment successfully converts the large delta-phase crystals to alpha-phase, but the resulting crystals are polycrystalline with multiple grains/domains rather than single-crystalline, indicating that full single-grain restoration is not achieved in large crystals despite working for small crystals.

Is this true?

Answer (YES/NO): YES